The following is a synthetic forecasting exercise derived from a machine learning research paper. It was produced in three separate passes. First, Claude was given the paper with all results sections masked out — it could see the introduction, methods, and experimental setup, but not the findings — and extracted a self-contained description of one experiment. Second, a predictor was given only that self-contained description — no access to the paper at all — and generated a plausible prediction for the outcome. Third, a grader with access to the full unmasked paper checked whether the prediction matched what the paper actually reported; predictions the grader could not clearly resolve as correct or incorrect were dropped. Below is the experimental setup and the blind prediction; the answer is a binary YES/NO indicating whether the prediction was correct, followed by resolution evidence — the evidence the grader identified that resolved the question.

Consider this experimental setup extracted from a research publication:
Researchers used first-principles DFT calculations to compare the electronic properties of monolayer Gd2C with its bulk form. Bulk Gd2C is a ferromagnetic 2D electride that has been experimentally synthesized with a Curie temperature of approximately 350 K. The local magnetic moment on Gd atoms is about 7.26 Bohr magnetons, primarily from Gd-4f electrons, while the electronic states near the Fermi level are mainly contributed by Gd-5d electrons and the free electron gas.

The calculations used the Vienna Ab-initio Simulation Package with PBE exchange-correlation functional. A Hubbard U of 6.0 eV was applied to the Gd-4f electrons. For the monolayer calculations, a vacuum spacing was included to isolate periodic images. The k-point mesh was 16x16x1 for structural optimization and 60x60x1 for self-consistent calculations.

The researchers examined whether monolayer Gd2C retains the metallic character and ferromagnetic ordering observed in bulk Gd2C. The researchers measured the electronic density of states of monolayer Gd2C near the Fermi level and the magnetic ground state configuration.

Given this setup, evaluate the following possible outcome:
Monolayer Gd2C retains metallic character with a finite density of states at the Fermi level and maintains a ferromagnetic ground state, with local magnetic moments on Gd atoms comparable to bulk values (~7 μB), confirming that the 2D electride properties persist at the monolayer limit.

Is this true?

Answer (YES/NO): YES